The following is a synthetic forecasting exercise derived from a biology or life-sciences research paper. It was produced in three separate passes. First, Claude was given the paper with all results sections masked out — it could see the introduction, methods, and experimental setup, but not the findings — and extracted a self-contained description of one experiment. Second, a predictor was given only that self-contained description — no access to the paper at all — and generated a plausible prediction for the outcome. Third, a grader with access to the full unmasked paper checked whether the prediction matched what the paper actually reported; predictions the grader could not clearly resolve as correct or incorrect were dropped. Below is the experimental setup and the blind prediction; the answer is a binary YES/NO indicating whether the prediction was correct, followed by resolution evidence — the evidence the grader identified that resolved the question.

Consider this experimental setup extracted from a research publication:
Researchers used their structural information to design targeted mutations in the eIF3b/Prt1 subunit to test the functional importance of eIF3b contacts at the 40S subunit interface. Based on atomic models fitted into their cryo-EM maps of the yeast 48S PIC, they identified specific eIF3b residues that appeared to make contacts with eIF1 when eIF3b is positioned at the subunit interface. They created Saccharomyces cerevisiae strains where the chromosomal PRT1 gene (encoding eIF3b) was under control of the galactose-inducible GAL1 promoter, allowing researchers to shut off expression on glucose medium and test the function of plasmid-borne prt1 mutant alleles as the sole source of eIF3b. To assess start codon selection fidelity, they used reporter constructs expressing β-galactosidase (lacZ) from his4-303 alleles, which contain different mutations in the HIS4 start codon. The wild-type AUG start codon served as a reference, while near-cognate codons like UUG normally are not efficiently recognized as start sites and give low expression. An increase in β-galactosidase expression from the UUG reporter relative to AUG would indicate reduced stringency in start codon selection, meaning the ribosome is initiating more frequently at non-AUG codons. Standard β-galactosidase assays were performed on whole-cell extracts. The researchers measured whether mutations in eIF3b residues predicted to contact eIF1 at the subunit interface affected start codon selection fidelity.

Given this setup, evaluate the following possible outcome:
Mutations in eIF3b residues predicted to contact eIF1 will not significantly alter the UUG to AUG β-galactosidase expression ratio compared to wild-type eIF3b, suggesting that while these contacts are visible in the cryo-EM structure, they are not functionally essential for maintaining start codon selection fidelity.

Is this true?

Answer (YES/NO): NO